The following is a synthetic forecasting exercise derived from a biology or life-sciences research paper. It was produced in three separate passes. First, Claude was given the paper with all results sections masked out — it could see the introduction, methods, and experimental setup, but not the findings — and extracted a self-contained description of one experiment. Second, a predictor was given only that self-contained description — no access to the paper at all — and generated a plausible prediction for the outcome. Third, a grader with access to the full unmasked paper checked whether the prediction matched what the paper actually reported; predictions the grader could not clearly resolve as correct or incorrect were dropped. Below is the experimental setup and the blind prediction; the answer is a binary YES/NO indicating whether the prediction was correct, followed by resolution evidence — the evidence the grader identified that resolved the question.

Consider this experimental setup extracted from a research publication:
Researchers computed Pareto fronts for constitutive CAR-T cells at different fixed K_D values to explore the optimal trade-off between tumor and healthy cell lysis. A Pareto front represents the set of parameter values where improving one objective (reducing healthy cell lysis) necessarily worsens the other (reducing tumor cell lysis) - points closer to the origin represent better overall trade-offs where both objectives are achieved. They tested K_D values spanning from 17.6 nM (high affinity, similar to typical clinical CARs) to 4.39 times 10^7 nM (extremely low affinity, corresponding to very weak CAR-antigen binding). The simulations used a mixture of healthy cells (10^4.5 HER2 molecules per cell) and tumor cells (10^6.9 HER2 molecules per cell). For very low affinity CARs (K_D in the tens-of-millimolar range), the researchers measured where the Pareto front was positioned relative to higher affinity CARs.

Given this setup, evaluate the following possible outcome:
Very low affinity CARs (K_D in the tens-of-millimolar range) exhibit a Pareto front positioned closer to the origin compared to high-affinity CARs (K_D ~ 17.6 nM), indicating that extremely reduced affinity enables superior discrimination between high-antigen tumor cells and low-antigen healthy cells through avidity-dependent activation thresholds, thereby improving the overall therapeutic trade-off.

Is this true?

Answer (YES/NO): NO